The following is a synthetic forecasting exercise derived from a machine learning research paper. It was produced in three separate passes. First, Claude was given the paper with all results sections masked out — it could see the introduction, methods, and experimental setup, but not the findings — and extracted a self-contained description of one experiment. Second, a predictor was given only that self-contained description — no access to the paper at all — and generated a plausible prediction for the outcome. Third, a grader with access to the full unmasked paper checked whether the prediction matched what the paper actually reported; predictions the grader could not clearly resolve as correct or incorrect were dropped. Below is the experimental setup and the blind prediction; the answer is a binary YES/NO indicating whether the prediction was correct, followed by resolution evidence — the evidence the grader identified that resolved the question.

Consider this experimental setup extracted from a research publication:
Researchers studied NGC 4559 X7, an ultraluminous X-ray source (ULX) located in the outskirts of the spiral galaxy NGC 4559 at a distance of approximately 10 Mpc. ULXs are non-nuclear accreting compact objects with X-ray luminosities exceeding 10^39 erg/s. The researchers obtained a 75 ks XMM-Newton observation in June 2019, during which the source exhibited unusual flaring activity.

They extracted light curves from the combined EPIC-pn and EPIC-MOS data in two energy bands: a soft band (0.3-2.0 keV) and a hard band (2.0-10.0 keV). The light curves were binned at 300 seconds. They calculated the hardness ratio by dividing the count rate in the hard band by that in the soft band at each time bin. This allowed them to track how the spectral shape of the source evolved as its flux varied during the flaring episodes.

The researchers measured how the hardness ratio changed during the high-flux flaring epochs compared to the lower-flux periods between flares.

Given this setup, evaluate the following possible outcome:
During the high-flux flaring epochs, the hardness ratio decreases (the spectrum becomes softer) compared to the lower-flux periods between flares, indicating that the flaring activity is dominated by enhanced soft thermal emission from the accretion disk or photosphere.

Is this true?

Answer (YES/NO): NO